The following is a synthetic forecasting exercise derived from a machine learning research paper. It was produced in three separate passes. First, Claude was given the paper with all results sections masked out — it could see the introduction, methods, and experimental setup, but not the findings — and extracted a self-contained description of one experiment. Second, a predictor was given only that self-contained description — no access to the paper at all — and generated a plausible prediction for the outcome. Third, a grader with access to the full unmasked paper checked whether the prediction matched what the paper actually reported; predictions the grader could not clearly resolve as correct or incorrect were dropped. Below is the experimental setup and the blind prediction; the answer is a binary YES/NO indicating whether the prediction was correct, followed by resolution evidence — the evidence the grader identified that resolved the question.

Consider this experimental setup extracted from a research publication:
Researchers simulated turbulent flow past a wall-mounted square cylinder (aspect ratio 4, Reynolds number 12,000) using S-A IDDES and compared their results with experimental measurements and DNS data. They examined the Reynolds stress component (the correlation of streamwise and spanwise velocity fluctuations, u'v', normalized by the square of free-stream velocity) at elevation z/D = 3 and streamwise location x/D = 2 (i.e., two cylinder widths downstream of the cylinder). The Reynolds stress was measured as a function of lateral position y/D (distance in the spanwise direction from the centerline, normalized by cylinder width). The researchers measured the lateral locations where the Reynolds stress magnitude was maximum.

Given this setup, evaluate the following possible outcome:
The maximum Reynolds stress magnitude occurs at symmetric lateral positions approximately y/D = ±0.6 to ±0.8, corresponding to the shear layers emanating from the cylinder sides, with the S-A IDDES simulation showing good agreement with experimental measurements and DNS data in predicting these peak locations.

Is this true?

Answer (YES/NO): NO